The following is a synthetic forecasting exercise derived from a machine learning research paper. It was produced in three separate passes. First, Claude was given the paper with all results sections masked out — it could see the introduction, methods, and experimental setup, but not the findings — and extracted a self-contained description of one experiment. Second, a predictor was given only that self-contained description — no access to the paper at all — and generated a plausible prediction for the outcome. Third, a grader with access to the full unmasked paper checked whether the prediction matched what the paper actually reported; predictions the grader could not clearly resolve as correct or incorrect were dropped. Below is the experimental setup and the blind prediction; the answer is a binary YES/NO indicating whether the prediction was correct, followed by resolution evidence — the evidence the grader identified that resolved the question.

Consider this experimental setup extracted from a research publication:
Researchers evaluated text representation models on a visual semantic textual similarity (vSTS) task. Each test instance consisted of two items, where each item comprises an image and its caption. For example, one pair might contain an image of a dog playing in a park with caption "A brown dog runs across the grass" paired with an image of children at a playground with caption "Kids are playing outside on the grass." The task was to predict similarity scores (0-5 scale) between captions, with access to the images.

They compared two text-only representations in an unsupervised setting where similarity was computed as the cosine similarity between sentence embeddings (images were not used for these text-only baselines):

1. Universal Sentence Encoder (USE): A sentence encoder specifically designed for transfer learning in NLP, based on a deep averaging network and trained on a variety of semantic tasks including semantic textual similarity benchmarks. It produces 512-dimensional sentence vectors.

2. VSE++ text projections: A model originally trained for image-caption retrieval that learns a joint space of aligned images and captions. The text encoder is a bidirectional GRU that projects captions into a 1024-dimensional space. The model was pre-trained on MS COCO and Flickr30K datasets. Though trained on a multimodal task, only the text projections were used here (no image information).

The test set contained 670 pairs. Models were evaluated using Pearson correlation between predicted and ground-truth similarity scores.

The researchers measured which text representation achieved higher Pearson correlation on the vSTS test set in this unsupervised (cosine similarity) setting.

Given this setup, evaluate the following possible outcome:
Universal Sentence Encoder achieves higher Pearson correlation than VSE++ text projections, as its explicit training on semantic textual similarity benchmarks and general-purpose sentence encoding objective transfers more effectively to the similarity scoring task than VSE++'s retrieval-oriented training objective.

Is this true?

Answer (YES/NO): NO